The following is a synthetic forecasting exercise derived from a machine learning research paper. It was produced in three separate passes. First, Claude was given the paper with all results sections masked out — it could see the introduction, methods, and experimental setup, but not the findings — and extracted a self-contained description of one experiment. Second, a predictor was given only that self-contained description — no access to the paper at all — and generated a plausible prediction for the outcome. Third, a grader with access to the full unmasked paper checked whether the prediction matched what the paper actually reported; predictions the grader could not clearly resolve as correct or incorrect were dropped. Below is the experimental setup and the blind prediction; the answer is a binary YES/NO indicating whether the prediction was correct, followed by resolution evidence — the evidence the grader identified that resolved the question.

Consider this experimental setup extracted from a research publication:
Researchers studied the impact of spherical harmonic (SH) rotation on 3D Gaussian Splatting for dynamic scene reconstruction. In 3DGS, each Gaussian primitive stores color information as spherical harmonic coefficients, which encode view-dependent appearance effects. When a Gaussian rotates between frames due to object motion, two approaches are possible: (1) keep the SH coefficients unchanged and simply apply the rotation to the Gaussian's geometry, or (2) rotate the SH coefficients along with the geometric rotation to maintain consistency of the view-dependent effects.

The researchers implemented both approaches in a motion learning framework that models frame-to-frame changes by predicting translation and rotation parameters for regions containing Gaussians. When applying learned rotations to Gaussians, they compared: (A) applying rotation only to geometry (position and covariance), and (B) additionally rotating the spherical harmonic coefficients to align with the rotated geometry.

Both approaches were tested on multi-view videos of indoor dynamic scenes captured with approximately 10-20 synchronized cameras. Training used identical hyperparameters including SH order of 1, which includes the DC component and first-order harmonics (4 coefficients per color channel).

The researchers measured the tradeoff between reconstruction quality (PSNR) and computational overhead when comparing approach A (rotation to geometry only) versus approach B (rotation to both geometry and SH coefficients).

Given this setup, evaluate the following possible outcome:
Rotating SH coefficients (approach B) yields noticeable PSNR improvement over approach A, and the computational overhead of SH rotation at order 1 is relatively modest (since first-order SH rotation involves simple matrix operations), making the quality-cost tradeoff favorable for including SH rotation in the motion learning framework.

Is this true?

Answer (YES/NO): NO